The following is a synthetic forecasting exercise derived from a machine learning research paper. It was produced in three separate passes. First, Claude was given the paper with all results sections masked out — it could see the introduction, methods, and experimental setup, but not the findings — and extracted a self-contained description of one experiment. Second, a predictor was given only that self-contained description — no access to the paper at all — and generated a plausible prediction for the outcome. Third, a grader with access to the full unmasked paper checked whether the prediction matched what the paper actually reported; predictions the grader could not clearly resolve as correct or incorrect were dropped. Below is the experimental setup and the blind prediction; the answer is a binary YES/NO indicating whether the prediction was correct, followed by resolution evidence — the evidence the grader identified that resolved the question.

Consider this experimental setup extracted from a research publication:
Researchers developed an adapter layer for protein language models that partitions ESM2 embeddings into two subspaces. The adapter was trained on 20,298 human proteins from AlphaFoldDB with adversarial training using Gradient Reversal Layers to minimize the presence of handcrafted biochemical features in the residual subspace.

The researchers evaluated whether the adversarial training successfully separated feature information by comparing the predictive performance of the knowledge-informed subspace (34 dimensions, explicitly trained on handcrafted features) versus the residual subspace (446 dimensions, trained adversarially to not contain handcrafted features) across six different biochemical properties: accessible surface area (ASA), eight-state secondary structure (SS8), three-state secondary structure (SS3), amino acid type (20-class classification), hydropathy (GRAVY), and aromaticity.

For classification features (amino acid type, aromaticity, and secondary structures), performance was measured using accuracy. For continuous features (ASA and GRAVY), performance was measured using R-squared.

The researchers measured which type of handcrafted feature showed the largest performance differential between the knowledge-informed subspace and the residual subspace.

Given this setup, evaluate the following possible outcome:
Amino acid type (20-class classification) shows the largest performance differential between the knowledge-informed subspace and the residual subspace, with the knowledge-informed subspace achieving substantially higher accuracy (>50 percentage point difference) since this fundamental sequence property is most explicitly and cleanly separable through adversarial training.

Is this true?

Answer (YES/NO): NO